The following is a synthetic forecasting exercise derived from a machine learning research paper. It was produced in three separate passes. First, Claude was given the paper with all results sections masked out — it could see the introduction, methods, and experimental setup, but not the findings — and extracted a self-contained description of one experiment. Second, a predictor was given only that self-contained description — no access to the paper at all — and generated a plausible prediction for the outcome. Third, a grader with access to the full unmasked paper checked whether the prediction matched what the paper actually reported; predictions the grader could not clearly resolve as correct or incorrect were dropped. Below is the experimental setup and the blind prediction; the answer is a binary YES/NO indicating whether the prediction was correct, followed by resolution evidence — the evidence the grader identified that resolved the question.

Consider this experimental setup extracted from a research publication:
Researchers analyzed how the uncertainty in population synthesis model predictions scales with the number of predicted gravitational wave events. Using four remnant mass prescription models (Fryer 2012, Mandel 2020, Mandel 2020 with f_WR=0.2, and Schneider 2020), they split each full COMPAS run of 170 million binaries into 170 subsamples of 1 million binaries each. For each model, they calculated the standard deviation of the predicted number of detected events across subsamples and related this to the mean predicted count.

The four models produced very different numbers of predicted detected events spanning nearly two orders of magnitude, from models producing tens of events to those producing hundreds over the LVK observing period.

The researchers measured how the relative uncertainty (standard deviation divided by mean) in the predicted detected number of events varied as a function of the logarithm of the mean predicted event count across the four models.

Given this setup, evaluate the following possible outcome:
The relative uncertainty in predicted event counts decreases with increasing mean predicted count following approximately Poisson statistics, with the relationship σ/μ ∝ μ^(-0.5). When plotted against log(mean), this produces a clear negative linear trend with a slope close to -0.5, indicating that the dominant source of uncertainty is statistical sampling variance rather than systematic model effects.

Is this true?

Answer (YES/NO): NO